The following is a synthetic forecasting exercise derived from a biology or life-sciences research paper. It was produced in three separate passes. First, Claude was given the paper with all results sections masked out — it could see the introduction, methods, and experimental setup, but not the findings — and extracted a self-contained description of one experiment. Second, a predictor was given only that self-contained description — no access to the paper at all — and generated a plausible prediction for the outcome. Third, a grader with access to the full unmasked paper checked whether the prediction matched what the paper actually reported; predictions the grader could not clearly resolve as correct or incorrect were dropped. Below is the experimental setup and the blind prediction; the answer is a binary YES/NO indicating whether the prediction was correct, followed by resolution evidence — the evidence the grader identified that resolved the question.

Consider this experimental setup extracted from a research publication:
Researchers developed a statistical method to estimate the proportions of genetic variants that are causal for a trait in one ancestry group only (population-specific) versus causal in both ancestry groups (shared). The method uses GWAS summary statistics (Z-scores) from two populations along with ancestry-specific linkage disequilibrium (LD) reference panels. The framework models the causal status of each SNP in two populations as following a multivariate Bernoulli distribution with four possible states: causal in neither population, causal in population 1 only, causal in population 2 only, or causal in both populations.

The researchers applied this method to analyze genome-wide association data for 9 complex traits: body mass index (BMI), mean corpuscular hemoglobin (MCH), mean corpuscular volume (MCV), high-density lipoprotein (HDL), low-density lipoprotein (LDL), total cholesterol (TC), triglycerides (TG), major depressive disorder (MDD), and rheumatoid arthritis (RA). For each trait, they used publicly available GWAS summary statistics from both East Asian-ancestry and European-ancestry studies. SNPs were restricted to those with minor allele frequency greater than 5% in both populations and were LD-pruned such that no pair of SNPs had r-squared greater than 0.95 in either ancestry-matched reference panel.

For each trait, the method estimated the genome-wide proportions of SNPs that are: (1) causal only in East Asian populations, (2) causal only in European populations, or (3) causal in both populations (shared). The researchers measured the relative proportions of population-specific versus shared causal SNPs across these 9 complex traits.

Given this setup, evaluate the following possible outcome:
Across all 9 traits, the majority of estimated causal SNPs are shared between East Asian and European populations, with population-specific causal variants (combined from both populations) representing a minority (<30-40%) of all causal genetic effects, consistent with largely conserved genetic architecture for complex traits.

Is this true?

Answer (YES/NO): YES